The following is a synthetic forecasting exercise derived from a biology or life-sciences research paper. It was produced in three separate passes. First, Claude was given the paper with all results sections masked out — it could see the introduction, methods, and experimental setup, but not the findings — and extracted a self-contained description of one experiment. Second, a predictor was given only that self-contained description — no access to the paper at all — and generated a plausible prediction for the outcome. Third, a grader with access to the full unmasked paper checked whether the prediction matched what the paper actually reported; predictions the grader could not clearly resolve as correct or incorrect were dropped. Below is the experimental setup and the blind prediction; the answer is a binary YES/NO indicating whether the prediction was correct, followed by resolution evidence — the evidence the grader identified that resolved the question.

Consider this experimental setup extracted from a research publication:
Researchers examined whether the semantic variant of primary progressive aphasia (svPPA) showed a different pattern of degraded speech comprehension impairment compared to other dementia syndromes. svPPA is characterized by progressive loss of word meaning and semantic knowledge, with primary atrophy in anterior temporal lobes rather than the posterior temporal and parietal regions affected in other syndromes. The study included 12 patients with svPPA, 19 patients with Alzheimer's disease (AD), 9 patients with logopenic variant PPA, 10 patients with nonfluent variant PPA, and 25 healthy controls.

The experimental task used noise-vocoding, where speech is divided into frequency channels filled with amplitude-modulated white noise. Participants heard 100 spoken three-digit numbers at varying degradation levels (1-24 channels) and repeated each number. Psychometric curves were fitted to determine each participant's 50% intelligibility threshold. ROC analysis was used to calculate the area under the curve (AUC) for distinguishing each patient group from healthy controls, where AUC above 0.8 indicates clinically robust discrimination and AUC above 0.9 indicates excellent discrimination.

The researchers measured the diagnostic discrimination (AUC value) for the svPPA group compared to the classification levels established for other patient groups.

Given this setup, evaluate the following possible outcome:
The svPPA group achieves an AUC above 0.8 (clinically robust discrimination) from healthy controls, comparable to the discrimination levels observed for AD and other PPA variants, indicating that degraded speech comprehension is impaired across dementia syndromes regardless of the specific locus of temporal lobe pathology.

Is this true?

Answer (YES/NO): NO